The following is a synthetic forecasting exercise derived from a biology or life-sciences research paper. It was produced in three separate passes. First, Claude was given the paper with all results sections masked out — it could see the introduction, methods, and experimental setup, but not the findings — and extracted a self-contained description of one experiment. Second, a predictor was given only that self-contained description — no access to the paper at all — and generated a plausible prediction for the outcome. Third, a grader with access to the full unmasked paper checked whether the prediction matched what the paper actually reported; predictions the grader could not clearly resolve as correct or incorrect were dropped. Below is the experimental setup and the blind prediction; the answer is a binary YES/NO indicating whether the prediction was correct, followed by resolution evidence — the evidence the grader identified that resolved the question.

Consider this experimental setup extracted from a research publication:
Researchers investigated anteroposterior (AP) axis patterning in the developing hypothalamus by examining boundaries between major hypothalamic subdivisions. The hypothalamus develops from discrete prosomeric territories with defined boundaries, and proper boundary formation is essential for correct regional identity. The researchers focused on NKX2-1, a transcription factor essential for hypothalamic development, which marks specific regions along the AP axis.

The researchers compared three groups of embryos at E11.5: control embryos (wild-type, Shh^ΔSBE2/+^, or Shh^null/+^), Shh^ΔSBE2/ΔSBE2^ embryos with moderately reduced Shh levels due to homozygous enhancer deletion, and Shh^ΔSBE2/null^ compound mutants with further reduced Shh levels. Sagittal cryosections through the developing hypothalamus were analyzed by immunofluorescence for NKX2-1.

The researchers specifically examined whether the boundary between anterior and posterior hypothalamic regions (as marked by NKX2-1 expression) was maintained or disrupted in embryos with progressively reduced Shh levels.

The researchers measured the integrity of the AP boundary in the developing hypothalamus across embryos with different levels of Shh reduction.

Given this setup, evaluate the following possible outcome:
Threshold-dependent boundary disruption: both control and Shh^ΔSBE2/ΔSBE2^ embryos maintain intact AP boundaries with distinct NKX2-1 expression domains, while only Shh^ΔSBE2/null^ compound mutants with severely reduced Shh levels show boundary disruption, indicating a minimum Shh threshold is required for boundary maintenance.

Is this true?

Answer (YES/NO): YES